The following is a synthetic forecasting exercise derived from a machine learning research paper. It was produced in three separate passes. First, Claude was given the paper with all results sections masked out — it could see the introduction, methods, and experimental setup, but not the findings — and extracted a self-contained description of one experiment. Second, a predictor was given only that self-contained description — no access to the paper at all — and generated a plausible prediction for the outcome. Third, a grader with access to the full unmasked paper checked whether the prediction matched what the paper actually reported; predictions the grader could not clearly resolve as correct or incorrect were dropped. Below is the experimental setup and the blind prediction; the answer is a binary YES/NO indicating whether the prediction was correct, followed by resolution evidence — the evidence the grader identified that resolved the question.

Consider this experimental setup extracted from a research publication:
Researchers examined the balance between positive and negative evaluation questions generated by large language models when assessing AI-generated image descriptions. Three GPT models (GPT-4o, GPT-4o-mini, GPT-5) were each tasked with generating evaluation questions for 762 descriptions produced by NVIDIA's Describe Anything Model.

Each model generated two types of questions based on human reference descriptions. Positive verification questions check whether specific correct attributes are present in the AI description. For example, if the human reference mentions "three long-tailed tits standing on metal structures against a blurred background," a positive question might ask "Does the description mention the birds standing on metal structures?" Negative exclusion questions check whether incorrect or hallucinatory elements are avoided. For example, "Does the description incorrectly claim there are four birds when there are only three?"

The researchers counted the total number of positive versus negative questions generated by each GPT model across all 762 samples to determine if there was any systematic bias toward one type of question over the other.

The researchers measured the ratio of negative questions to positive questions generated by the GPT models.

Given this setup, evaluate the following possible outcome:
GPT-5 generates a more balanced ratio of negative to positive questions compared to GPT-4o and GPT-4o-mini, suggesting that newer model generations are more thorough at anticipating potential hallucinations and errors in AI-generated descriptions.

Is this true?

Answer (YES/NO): NO